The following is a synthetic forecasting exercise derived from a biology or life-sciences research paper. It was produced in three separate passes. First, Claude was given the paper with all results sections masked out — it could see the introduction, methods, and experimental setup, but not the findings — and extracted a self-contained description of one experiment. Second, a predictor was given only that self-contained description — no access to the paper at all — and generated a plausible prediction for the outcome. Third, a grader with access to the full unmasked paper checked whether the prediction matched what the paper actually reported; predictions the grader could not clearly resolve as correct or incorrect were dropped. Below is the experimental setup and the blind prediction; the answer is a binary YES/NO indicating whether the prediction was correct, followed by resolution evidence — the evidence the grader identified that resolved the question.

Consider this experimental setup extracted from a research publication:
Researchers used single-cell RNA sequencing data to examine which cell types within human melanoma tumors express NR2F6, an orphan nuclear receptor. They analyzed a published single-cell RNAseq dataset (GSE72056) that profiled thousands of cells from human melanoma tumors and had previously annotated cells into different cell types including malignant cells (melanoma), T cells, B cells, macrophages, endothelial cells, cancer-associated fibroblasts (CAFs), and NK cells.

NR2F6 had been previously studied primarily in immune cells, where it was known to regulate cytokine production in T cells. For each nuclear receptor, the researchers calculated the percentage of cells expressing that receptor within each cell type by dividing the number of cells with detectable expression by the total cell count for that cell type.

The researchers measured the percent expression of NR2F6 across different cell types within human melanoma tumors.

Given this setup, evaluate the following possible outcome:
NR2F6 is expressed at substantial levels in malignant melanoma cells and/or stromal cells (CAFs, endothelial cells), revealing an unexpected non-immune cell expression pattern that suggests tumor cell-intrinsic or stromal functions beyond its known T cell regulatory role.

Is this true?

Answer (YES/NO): YES